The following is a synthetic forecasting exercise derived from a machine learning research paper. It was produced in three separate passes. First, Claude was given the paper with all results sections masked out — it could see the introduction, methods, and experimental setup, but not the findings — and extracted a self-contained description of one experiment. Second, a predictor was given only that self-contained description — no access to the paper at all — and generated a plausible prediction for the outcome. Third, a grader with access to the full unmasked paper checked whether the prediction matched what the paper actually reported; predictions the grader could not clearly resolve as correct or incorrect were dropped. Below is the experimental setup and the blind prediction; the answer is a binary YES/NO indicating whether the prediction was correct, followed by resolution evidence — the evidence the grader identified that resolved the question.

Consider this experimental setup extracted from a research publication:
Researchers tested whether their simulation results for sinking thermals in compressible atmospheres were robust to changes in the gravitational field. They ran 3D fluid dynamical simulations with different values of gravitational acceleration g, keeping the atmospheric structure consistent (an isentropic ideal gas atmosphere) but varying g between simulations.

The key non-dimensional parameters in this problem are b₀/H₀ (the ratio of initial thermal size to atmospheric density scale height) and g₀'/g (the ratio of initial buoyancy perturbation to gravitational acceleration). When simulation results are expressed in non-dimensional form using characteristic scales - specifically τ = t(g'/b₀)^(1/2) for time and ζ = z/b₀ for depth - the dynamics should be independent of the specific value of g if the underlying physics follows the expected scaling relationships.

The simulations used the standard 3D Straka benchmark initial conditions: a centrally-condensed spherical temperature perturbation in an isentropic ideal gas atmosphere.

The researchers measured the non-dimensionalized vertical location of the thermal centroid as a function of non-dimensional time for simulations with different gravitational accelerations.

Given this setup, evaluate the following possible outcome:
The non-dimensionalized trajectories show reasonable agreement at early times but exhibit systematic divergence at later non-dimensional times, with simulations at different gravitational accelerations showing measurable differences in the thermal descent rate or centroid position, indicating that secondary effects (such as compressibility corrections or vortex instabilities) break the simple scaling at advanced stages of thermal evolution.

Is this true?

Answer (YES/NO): NO